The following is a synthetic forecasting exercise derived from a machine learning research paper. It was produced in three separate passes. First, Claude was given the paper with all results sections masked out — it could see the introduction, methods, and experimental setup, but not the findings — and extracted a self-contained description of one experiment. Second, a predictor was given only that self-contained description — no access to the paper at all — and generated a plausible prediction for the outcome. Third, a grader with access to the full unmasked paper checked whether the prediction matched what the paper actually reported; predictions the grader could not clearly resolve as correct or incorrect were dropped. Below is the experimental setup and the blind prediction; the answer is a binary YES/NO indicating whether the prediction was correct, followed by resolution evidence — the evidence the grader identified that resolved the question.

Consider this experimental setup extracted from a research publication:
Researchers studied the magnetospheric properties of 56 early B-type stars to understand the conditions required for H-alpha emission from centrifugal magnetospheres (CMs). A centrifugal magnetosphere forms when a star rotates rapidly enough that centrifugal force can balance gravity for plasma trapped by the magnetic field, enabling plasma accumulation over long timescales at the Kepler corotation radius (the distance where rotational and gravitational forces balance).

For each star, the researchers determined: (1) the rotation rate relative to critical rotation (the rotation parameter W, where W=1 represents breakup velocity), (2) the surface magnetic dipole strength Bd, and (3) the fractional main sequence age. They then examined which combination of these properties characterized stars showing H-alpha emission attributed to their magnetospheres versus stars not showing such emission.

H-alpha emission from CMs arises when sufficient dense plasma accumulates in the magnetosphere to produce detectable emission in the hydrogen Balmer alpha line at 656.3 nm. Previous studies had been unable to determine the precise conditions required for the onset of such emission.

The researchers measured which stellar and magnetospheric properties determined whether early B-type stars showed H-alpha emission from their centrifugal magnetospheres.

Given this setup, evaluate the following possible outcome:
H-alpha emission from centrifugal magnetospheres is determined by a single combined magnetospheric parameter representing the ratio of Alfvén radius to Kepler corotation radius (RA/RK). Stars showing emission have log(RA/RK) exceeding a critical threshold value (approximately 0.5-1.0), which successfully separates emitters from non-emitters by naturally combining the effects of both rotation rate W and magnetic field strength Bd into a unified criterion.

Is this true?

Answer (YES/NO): NO